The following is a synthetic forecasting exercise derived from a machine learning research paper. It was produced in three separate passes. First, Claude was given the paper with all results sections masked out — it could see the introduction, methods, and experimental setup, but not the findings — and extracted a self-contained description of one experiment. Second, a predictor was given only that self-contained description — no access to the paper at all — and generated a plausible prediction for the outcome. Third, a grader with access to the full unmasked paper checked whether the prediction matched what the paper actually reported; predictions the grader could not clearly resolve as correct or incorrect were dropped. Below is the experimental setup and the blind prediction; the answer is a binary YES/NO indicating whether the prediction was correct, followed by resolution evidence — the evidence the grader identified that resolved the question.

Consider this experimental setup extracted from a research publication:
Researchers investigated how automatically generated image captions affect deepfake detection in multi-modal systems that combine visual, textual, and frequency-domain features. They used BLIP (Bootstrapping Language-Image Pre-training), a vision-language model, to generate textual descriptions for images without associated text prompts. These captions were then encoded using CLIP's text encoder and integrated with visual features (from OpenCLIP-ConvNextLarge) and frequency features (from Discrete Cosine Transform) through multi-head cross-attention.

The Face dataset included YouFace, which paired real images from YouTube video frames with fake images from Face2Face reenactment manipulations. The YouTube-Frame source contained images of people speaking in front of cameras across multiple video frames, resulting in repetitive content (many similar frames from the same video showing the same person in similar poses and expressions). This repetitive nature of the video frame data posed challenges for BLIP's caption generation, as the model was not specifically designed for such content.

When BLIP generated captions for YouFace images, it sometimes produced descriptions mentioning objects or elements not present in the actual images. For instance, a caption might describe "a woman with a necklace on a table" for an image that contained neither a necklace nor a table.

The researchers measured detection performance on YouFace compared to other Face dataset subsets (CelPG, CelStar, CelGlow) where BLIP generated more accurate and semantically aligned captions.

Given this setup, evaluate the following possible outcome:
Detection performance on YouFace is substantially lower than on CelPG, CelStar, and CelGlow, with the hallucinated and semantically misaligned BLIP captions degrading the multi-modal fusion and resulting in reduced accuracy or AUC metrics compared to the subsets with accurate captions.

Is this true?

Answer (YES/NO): YES